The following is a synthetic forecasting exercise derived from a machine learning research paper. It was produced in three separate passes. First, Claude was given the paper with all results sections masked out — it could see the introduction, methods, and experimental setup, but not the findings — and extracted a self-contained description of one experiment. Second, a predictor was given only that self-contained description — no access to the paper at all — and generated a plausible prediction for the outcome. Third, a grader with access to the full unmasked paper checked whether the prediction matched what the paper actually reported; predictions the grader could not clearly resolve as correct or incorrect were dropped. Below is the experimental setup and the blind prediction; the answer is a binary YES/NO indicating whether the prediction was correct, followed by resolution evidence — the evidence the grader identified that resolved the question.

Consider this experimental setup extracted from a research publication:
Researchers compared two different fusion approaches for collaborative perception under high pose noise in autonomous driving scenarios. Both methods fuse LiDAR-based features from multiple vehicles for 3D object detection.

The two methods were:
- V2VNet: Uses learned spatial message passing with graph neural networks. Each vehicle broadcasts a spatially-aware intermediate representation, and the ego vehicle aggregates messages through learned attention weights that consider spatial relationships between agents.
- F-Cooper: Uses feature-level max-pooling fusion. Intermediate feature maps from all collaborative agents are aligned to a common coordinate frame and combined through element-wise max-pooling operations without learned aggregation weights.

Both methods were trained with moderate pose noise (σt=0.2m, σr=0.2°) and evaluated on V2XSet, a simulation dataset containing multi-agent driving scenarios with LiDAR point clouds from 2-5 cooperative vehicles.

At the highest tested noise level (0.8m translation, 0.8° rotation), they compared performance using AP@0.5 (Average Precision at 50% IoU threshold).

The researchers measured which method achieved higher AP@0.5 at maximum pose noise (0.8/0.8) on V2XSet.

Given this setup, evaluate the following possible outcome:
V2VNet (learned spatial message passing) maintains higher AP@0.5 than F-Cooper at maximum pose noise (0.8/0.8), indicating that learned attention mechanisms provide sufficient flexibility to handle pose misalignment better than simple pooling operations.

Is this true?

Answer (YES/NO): YES